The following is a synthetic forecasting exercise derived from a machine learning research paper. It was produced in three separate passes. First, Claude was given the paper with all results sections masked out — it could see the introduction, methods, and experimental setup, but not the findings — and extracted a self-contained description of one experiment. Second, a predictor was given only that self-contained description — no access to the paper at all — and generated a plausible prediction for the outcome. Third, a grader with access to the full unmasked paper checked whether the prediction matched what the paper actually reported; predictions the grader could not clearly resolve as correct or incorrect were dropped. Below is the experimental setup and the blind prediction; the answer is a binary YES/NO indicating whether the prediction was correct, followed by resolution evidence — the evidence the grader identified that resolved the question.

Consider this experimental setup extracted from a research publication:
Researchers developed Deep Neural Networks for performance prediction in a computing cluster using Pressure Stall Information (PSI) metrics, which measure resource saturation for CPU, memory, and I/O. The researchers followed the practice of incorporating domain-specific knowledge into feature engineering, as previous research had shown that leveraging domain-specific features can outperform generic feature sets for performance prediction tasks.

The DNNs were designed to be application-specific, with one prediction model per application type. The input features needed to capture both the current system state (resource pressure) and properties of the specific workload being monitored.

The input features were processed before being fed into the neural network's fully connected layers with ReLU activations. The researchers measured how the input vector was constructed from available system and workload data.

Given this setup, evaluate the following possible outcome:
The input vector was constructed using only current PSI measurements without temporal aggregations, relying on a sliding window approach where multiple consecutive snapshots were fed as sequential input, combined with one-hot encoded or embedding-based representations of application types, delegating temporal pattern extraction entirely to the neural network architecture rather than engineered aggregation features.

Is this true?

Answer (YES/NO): NO